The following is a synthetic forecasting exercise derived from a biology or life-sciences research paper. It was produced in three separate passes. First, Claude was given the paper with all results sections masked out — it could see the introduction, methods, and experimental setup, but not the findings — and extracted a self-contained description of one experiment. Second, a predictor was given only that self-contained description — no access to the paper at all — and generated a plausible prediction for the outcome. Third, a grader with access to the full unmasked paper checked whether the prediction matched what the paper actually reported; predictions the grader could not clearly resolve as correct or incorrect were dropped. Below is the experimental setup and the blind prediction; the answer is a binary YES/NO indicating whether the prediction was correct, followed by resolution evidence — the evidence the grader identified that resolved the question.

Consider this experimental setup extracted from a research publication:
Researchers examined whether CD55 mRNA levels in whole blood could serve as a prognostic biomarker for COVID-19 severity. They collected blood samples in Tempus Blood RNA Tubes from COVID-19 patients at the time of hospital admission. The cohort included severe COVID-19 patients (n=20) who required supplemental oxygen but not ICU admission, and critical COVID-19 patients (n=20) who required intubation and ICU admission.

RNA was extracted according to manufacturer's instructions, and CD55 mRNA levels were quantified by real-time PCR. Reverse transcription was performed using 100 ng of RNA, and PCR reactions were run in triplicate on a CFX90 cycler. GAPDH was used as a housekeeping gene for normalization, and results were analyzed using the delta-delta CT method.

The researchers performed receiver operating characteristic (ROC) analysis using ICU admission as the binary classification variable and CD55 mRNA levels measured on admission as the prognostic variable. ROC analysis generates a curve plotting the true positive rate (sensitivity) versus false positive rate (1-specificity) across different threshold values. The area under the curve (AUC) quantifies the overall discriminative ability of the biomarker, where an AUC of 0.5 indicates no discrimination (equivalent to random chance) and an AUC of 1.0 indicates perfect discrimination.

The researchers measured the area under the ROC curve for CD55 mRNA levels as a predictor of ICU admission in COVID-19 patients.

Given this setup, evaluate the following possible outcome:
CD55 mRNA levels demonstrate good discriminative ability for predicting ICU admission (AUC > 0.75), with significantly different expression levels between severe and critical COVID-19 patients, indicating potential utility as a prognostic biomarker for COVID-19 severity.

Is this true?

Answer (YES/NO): NO